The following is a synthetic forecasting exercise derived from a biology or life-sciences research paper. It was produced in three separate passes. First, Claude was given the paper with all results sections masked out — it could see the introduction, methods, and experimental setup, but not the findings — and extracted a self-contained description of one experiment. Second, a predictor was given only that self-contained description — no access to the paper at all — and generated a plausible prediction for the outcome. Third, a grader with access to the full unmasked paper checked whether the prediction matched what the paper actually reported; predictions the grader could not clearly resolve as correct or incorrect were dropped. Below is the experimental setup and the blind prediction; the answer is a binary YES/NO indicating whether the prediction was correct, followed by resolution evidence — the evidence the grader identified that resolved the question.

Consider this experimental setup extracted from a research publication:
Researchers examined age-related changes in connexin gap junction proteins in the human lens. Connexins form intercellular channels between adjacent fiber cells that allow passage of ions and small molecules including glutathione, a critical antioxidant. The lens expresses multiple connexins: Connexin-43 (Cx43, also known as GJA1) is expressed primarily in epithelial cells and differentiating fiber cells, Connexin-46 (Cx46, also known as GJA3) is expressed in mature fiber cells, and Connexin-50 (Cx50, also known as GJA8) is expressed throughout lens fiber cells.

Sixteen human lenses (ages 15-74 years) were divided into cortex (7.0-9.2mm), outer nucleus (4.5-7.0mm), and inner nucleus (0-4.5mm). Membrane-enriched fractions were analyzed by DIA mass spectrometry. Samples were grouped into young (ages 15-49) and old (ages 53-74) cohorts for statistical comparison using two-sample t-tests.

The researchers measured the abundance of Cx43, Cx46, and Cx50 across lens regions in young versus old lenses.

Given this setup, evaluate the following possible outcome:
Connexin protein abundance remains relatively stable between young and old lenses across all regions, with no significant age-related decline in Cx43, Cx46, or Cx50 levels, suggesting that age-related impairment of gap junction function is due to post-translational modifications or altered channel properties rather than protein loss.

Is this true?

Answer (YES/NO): NO